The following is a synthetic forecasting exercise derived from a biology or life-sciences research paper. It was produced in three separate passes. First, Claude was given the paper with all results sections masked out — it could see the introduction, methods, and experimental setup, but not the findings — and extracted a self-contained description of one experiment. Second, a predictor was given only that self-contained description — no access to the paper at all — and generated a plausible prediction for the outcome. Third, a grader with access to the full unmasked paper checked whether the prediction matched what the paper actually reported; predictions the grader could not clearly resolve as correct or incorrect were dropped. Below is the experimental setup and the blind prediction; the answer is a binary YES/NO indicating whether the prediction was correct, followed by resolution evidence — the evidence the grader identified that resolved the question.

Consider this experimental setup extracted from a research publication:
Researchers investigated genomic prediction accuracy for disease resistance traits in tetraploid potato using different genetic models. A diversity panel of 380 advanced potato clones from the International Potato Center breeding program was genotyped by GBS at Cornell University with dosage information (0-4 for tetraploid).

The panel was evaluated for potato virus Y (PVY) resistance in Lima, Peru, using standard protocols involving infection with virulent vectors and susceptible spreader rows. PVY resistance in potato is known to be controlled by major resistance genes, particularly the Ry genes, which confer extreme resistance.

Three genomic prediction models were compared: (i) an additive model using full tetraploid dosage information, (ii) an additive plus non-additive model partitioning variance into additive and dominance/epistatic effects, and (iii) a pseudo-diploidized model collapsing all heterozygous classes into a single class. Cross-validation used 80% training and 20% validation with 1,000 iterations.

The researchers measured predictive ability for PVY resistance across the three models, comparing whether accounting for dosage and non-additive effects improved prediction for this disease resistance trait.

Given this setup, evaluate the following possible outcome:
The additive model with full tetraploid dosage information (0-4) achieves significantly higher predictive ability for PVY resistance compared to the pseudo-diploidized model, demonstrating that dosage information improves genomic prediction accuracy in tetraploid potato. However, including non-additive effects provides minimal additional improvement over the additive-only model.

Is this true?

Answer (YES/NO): NO